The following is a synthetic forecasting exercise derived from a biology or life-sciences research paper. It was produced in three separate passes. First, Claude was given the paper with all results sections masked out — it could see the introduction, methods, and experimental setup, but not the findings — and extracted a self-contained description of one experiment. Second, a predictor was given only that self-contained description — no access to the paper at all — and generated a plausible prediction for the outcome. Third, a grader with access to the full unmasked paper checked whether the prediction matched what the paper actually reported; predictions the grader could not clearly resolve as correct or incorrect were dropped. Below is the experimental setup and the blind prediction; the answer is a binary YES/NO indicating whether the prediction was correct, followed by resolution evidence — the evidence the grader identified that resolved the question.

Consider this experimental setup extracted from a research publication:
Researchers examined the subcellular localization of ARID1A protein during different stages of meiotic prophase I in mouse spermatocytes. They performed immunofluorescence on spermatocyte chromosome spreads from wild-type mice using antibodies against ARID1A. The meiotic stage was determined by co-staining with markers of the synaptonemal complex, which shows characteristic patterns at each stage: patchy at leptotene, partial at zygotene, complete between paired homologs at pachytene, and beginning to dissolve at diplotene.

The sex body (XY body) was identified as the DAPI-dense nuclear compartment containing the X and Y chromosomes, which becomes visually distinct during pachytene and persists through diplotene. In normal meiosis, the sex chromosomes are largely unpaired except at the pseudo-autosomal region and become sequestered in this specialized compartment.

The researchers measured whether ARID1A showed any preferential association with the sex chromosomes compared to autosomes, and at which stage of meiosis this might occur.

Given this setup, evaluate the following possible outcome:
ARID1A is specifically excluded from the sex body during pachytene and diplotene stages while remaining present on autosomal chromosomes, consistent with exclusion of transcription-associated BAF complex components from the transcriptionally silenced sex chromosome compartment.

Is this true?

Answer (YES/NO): NO